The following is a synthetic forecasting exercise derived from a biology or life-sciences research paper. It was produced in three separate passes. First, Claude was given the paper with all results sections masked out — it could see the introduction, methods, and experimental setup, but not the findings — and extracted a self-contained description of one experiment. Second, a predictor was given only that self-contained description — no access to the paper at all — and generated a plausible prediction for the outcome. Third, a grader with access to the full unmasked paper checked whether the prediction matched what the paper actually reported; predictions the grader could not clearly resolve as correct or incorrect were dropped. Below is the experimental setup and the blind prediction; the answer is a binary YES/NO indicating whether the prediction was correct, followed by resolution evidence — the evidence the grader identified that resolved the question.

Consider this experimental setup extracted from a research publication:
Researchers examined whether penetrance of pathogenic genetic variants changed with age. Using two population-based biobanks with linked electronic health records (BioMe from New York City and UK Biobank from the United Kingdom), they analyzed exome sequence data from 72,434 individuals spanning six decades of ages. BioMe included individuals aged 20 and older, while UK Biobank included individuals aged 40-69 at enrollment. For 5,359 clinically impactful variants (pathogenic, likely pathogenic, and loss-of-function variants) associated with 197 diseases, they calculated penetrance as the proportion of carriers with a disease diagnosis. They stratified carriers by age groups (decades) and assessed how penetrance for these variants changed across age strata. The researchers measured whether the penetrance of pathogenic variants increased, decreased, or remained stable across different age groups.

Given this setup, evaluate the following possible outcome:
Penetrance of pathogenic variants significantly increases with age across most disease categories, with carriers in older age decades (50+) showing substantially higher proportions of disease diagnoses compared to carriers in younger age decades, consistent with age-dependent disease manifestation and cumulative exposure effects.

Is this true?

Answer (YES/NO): NO